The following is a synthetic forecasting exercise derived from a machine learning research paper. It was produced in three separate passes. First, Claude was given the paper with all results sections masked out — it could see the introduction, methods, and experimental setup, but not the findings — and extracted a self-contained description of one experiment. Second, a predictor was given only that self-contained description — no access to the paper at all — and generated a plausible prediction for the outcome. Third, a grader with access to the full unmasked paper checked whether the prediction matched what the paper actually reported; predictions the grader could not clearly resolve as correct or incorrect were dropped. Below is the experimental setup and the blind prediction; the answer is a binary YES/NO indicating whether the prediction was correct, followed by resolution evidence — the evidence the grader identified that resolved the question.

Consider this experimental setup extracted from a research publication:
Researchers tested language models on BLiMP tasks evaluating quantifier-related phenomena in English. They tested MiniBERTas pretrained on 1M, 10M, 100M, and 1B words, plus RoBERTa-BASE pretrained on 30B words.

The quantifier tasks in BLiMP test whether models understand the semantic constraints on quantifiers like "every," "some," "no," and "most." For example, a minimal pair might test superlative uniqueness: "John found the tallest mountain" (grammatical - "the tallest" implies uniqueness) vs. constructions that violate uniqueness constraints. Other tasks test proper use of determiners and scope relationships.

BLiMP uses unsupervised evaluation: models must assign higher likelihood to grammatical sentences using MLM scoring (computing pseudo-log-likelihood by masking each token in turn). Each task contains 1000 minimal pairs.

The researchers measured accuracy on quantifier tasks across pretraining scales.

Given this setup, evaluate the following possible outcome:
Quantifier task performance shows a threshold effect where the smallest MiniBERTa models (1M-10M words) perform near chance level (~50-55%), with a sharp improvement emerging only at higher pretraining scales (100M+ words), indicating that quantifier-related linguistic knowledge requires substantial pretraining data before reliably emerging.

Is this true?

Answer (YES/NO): NO